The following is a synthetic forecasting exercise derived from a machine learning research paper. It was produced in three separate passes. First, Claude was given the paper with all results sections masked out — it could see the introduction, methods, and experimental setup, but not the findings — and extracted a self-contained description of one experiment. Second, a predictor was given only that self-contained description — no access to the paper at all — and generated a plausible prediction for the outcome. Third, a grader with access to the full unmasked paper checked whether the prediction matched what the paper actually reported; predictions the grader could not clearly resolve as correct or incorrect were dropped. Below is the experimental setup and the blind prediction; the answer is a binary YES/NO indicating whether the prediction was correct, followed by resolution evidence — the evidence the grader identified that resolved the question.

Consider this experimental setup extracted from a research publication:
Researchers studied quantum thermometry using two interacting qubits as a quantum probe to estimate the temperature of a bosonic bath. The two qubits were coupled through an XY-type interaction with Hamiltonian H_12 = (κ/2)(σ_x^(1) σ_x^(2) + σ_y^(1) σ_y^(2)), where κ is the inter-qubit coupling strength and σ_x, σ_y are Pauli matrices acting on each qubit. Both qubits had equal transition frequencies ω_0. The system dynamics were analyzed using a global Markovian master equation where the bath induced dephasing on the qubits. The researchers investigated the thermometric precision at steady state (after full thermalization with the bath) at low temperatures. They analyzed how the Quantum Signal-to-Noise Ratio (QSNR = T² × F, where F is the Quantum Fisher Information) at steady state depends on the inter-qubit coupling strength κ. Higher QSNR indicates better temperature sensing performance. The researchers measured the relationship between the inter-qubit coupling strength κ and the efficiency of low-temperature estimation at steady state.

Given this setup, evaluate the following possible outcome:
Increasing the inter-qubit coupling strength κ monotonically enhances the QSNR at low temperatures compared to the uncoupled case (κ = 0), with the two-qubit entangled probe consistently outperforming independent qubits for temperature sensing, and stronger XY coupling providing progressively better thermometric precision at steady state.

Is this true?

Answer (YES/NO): NO